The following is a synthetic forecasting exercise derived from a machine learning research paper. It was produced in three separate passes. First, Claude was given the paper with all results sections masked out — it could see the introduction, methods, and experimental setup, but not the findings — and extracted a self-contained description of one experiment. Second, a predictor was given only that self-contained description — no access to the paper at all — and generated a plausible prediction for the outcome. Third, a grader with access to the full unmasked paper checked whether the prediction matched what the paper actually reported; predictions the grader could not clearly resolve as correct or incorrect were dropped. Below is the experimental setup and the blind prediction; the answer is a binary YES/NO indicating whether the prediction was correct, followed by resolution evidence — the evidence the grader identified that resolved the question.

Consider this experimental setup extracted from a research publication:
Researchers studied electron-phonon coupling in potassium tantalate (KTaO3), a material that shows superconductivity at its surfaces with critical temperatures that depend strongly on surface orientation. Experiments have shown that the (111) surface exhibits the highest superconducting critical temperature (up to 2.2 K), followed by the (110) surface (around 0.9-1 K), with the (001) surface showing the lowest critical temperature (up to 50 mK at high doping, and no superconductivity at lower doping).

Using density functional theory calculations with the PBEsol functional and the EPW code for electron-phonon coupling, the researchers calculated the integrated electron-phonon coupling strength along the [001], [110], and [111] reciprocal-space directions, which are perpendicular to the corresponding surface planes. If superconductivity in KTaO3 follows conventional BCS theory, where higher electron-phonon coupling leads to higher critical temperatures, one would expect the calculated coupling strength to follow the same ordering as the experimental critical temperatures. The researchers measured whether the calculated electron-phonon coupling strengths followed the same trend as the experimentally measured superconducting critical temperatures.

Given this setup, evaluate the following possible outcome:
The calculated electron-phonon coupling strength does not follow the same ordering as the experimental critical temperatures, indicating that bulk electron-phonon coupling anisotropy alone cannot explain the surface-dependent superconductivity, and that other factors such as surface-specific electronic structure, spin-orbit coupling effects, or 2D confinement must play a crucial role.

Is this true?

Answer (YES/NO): YES